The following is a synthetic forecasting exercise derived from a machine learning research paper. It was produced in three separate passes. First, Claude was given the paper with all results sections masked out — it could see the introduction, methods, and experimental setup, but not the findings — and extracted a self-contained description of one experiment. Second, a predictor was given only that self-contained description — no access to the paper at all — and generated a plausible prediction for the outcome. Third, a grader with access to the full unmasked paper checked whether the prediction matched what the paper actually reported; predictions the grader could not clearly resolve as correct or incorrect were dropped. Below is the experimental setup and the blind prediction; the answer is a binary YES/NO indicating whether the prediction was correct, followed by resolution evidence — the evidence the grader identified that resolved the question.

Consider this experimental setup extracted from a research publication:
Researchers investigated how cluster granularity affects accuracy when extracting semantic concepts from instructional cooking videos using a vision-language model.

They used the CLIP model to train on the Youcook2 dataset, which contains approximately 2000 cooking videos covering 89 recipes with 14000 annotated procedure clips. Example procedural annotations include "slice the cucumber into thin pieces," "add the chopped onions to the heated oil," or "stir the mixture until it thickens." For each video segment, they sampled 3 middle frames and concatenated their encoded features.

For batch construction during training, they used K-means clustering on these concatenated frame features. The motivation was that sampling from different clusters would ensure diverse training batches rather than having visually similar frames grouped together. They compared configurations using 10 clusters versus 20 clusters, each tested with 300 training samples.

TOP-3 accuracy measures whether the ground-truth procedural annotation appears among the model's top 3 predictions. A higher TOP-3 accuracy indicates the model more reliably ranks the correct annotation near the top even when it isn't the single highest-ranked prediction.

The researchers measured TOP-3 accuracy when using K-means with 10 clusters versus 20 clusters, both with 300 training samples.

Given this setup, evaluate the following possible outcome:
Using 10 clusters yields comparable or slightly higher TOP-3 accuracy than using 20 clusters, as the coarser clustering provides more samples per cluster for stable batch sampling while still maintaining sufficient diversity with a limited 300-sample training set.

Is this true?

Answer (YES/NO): NO